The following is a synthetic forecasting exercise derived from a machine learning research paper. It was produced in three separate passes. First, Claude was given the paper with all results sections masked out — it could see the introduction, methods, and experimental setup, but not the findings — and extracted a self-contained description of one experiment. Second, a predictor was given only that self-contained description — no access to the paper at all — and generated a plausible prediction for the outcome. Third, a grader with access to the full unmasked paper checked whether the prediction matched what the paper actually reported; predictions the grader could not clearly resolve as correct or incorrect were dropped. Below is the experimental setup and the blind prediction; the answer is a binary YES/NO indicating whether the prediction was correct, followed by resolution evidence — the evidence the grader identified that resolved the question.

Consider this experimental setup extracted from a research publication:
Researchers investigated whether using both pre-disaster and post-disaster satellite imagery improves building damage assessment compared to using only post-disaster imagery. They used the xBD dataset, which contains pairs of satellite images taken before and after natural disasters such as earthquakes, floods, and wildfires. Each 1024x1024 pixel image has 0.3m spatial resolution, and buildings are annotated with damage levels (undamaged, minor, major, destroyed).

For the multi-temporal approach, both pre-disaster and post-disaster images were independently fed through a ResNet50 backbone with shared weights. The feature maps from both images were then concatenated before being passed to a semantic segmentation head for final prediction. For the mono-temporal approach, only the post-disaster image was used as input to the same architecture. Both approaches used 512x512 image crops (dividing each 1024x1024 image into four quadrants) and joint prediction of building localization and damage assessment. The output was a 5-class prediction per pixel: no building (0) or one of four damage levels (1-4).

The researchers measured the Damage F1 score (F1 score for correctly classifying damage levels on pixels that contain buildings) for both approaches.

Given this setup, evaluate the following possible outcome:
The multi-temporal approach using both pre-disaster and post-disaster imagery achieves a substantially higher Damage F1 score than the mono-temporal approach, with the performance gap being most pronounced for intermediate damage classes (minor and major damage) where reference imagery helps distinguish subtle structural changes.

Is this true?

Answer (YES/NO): NO